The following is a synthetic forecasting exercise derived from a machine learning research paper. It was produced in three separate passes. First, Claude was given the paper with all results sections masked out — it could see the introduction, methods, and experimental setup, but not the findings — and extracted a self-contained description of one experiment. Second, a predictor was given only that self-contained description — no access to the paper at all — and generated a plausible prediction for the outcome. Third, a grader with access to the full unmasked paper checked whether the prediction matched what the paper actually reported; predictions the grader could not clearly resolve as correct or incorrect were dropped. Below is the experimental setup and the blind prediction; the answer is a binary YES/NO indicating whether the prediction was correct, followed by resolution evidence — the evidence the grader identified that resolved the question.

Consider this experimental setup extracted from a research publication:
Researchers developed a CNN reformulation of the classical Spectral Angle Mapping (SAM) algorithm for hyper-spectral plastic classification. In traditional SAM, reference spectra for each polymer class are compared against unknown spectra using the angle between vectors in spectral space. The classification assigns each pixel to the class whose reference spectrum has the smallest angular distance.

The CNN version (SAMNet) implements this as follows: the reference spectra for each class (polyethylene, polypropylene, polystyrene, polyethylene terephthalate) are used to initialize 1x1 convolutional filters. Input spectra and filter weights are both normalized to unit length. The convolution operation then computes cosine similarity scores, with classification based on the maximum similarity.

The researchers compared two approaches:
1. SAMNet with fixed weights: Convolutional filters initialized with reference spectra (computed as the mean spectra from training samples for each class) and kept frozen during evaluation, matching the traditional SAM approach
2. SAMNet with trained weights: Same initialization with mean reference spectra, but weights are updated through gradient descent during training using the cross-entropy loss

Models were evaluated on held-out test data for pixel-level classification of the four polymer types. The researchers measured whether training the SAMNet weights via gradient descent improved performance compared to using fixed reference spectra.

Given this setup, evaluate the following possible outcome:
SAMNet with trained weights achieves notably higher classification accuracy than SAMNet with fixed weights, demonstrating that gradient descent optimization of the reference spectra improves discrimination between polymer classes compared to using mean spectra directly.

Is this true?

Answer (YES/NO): NO